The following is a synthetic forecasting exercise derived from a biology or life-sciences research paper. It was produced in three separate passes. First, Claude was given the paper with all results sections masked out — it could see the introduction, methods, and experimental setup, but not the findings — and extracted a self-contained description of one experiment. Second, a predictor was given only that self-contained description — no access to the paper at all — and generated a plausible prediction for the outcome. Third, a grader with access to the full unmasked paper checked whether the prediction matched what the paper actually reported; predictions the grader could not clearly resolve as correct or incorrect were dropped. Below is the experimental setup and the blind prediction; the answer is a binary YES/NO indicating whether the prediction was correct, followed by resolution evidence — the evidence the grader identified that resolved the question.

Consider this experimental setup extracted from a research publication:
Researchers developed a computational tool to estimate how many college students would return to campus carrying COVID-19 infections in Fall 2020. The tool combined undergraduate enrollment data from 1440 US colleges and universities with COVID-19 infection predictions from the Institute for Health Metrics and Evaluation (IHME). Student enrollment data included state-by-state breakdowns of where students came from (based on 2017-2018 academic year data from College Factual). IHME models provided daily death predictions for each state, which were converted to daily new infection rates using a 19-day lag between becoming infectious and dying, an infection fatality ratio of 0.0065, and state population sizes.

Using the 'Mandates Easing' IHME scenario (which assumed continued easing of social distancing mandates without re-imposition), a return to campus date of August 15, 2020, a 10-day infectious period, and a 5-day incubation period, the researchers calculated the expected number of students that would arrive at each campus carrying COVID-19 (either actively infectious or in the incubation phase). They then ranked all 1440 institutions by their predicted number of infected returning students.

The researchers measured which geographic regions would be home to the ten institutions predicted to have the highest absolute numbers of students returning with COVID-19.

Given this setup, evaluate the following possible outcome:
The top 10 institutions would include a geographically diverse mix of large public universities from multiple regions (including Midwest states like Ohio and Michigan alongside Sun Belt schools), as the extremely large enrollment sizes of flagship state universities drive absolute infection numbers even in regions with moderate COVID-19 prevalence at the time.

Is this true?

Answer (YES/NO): NO